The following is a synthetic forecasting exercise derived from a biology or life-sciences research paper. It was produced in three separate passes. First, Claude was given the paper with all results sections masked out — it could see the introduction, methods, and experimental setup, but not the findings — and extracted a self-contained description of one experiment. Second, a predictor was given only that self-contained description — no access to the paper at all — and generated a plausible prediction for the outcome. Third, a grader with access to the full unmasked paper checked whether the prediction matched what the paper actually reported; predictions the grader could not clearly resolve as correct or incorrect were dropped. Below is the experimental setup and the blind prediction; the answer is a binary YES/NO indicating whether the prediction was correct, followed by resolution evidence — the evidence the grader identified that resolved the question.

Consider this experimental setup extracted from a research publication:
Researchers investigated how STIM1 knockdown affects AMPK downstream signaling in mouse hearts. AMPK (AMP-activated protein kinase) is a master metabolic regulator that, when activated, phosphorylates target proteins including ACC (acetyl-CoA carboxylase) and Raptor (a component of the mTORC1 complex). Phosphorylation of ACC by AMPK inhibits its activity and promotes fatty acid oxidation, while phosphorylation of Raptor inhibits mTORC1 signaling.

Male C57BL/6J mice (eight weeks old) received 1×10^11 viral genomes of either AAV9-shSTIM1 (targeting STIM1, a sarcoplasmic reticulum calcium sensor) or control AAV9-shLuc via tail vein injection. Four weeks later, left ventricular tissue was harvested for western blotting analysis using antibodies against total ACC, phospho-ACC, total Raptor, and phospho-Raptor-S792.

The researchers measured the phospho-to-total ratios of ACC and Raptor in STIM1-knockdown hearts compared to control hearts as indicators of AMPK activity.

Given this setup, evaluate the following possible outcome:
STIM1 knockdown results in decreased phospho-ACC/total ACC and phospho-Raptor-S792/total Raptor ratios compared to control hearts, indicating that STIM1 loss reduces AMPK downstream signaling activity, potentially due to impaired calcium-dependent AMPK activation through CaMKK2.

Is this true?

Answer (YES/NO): YES